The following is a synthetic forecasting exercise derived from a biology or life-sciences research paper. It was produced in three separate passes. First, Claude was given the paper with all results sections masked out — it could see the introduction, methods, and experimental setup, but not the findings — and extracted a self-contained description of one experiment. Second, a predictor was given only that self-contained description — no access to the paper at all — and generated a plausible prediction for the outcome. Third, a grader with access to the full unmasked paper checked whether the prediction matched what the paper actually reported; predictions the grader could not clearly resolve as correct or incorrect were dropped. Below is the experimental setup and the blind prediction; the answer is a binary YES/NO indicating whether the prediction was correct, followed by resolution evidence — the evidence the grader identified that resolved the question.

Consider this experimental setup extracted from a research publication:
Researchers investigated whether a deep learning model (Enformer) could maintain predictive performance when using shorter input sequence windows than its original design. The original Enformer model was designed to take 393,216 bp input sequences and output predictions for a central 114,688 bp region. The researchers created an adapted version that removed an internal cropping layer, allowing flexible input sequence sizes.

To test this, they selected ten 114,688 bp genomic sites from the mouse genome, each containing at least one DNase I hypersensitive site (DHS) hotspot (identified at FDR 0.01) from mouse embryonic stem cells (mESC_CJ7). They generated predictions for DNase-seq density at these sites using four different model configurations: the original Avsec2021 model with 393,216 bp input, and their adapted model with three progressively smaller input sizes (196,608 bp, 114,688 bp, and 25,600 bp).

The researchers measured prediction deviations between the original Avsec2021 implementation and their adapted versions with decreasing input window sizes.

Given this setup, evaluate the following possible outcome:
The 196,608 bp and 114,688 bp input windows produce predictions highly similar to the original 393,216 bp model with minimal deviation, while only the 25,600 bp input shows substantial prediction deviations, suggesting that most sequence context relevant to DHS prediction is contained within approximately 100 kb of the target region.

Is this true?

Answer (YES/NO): NO